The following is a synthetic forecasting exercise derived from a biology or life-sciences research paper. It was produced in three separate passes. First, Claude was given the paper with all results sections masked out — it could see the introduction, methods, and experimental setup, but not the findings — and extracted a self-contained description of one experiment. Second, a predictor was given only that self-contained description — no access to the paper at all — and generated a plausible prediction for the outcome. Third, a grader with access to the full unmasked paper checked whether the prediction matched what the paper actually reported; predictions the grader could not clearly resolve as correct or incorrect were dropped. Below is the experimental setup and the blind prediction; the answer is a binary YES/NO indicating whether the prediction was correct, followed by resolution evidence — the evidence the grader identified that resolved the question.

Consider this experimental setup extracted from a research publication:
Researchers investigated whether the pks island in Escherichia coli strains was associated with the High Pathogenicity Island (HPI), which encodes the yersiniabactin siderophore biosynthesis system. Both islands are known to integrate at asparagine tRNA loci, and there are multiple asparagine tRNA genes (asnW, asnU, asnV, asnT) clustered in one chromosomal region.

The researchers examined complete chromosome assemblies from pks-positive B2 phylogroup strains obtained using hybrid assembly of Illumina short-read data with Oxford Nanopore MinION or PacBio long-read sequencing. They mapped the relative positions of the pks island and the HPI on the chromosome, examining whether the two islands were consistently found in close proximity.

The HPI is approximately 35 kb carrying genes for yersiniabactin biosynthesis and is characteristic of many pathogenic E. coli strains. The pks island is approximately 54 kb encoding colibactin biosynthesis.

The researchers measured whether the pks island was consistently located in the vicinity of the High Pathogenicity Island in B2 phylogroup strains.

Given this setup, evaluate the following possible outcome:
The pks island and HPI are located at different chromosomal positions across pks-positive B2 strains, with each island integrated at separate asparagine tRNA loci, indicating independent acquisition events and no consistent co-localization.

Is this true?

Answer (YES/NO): NO